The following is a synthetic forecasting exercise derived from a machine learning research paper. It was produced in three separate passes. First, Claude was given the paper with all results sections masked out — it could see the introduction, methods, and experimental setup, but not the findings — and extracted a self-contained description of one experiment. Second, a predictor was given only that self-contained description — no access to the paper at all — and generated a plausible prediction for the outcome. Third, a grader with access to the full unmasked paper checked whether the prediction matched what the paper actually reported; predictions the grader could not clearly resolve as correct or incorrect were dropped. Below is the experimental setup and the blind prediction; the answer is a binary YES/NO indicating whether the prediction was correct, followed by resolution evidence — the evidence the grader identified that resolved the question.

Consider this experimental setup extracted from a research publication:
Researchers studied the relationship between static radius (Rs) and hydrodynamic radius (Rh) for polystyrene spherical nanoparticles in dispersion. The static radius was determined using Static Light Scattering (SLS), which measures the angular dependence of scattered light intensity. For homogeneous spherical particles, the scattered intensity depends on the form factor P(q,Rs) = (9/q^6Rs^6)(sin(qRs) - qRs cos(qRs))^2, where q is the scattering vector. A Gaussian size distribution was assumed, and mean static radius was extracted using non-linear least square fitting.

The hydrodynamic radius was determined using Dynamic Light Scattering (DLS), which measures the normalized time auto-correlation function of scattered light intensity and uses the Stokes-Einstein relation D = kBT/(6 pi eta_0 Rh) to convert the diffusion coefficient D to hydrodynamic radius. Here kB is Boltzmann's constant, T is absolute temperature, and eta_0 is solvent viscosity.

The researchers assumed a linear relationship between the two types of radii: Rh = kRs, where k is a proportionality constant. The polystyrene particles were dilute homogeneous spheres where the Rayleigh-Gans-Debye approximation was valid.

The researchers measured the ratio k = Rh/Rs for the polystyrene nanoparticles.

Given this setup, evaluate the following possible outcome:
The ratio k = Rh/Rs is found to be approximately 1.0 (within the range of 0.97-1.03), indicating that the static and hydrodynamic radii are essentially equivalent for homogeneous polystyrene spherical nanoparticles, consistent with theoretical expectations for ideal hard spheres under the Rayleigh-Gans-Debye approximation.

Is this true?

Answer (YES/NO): NO